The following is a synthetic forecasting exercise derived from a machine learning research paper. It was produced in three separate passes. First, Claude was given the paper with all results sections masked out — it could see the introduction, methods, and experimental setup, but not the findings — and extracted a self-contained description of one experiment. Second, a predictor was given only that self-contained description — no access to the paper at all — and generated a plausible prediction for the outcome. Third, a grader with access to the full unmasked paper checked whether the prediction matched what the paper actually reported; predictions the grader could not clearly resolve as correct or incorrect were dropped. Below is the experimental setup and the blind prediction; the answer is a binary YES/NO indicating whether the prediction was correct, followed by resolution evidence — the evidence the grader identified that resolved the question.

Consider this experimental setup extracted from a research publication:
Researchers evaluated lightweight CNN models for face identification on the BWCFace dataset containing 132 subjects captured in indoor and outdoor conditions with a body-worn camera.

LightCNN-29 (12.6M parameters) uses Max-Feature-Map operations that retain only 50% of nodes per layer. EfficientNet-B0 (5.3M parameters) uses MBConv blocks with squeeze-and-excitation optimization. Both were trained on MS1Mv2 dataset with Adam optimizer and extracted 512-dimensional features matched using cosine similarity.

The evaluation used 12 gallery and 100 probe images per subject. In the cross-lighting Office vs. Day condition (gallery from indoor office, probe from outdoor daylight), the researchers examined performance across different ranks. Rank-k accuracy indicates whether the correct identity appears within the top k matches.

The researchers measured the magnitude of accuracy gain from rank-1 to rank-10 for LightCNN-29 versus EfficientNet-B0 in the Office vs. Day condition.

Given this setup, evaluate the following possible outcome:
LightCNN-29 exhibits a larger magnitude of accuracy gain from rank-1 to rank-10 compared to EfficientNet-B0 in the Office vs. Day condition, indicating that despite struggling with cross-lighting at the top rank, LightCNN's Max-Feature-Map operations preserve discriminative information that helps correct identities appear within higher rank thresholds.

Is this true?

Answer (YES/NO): NO